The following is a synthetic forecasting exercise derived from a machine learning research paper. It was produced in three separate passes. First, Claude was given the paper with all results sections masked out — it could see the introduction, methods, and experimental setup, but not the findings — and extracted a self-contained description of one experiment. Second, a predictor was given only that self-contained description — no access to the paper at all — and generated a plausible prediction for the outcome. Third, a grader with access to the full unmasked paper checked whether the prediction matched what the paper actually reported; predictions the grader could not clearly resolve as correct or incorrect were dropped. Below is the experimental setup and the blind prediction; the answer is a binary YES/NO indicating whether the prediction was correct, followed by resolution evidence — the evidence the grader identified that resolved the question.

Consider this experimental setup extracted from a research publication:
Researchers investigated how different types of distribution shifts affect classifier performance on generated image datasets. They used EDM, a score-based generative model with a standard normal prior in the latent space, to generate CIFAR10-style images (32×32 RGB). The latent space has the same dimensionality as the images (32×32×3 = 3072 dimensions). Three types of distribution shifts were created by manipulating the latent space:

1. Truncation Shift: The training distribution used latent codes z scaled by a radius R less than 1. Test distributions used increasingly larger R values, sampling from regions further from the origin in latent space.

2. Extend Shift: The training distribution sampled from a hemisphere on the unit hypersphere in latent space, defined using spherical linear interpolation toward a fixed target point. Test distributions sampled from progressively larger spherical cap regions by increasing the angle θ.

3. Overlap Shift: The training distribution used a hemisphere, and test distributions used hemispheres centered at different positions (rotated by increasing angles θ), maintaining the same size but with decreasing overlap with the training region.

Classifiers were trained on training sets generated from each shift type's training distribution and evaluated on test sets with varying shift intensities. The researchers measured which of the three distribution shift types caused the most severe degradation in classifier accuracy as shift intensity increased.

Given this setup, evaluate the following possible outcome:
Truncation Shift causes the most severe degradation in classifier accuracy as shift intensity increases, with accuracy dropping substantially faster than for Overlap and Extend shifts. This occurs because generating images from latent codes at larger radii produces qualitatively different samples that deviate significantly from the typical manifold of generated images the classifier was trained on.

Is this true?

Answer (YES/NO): YES